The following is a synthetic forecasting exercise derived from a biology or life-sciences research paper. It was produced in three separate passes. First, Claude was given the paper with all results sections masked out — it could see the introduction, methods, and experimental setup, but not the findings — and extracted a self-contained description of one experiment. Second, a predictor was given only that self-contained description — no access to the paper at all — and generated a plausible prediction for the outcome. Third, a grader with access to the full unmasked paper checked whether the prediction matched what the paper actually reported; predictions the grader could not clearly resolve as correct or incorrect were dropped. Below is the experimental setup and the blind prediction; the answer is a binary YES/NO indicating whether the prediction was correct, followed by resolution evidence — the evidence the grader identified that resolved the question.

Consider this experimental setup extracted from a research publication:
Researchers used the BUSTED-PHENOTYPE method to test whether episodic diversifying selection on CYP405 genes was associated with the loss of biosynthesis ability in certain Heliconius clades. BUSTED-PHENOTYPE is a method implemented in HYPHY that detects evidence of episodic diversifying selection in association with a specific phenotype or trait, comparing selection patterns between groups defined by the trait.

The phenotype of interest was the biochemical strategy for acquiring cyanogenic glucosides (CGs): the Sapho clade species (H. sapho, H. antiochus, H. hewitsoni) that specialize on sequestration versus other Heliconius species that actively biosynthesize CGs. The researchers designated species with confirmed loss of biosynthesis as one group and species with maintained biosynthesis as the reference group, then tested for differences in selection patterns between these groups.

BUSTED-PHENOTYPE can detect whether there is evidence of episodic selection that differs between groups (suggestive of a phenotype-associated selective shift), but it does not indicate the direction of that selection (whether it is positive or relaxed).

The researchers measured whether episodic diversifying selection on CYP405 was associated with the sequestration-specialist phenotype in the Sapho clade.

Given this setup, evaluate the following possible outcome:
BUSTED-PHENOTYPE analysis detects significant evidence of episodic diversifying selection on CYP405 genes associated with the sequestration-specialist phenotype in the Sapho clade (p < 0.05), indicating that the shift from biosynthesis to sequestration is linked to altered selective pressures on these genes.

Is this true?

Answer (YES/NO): NO